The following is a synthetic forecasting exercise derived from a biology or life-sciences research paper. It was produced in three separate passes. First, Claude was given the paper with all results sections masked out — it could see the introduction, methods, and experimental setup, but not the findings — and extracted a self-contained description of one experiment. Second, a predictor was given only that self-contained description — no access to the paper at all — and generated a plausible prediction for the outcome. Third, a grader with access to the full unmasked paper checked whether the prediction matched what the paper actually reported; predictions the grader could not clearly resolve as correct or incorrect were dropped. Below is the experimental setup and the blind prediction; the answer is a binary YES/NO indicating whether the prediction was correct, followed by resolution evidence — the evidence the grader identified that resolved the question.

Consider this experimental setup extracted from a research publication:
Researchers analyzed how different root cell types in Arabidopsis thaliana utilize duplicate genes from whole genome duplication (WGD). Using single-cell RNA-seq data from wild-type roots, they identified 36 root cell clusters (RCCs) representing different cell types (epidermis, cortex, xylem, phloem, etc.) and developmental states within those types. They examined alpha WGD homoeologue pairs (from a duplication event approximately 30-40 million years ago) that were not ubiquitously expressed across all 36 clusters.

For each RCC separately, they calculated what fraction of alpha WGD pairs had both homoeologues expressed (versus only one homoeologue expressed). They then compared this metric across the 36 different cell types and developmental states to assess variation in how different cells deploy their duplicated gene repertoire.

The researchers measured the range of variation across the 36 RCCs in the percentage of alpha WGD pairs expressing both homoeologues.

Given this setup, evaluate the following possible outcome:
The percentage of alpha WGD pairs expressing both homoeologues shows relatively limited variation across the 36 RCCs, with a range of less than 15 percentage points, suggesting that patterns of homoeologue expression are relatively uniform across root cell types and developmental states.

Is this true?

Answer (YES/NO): NO